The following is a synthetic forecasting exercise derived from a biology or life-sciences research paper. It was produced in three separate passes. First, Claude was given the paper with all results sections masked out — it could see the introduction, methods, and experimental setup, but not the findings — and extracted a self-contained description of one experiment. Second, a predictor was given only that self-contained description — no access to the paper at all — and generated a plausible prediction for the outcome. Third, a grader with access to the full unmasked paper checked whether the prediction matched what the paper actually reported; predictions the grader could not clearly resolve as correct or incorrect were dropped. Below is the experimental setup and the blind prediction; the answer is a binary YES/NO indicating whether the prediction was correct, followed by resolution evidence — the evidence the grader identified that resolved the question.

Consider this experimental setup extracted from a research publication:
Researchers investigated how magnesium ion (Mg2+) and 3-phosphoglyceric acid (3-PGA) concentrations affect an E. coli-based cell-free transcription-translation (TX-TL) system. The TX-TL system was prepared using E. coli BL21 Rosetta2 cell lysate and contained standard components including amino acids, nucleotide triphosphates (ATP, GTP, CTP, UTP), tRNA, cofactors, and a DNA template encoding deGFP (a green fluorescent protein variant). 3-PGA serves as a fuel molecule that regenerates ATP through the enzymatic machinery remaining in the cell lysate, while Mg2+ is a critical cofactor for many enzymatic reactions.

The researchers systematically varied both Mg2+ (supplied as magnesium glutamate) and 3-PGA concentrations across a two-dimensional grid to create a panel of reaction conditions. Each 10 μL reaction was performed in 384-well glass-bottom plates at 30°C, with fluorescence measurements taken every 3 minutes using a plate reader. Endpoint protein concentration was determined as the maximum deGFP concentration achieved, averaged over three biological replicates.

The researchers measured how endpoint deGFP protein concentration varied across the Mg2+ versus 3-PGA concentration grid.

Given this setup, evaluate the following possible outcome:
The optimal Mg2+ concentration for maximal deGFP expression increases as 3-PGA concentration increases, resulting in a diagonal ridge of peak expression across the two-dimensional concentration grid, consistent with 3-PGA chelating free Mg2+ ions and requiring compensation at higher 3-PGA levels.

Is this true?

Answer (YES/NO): NO